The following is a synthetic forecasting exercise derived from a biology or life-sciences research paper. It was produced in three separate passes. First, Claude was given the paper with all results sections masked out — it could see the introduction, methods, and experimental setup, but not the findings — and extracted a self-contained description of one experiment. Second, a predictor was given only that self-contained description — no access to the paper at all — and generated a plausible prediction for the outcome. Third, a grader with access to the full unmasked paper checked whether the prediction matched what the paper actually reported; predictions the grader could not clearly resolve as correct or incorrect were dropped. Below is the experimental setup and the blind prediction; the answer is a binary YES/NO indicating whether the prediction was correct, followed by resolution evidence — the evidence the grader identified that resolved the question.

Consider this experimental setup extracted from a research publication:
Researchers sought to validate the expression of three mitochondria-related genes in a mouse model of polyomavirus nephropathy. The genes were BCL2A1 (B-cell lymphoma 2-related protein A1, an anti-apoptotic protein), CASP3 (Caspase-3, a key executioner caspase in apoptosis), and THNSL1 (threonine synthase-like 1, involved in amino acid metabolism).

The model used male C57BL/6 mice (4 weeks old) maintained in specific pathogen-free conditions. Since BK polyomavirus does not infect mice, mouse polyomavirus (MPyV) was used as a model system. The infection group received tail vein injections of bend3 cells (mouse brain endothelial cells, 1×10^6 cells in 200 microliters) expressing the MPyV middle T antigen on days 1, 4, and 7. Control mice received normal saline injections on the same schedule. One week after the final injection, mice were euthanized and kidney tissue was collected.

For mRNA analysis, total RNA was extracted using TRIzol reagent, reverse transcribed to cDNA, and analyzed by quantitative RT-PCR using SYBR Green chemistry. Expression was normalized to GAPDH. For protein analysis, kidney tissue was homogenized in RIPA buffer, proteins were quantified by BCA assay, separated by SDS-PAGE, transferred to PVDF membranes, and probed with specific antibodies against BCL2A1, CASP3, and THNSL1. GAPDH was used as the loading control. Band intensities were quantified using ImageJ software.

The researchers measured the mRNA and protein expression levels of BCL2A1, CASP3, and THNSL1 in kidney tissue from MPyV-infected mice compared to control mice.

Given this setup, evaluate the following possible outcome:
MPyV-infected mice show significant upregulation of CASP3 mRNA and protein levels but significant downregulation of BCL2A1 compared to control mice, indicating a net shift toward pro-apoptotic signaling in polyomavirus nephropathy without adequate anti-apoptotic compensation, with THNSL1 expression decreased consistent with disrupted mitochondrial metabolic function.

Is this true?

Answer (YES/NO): NO